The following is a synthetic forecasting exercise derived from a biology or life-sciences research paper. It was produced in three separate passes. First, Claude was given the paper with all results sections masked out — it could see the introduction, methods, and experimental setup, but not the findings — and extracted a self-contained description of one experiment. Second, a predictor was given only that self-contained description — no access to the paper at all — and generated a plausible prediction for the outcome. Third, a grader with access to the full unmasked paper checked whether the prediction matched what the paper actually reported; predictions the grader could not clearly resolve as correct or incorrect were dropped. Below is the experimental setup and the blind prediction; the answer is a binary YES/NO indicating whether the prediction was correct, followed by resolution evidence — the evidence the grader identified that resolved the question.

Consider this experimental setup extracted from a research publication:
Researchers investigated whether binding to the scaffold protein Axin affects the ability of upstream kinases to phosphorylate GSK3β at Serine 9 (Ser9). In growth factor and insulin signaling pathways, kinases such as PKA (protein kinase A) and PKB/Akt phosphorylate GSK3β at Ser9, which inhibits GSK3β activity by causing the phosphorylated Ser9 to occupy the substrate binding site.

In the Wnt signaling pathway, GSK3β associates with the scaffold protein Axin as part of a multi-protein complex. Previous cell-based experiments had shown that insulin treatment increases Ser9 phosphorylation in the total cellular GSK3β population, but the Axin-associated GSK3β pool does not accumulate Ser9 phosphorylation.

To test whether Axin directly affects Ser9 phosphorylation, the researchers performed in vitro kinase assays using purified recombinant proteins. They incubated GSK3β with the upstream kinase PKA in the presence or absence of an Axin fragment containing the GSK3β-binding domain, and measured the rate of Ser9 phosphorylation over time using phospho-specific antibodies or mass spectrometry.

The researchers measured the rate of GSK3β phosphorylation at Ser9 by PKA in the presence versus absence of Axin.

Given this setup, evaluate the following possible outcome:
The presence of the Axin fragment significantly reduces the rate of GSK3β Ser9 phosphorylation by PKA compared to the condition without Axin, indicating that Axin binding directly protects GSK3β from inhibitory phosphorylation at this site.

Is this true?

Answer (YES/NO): YES